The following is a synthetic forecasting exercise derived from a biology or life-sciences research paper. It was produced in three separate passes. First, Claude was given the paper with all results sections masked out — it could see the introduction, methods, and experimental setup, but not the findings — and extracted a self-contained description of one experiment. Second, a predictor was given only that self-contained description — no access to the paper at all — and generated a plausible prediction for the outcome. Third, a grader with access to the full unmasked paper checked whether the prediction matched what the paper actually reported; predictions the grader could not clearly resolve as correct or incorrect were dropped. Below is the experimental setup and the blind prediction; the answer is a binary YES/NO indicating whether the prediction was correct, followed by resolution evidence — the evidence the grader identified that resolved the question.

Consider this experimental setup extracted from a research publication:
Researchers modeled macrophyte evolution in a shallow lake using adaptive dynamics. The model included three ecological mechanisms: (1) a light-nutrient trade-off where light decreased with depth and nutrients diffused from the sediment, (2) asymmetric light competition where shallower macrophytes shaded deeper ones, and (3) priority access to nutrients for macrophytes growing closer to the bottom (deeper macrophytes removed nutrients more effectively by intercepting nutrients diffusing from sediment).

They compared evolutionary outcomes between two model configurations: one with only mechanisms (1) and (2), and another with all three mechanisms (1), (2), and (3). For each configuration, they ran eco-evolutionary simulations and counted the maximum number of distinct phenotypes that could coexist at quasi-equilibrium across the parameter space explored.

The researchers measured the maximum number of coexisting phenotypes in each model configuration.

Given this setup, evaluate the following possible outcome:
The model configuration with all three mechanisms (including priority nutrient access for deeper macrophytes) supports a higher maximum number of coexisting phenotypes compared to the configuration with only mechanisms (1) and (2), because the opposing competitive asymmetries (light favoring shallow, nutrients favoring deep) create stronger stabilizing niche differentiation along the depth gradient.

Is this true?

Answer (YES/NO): NO